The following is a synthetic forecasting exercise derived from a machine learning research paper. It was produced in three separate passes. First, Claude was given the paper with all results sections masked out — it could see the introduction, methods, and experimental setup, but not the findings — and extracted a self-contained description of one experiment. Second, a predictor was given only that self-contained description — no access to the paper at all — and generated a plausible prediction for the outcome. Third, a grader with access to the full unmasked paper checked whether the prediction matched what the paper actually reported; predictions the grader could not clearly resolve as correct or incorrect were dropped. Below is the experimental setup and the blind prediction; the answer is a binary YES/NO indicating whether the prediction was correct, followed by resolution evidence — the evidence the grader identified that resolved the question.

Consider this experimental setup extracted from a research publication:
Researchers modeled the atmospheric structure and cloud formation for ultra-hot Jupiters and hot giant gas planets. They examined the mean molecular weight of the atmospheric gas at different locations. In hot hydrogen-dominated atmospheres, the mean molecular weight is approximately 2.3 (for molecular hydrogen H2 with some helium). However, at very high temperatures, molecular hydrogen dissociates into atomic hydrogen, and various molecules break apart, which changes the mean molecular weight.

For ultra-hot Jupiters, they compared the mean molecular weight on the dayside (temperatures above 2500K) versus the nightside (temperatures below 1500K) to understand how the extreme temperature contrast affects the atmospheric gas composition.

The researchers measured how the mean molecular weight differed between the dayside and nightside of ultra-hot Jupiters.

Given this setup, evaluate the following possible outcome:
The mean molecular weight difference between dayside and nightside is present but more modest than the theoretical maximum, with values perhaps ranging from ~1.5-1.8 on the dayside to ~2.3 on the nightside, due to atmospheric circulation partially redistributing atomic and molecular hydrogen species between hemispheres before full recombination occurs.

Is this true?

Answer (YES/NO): NO